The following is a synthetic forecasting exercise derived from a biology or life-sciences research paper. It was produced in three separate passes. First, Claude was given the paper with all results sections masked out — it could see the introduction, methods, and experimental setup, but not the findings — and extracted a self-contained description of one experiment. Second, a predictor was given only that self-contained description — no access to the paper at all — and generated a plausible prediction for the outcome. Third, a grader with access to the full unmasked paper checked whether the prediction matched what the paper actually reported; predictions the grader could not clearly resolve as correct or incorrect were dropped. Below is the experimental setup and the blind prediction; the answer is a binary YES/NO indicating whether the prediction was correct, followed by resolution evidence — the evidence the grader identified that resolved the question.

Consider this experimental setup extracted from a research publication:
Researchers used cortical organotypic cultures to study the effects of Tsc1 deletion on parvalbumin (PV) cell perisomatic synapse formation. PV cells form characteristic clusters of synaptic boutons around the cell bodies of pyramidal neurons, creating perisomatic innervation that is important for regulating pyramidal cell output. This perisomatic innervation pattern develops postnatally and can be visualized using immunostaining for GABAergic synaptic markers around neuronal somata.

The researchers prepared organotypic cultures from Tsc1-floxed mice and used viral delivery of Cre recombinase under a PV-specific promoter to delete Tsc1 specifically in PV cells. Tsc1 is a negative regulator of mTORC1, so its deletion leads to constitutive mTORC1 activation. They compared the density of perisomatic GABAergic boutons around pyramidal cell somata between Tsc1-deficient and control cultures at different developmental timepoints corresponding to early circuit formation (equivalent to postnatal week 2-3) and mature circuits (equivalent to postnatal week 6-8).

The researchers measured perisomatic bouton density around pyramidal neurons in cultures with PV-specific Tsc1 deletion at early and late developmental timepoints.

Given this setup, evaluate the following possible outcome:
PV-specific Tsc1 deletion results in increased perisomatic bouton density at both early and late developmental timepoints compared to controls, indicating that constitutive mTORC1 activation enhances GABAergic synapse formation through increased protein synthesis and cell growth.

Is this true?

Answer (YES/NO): NO